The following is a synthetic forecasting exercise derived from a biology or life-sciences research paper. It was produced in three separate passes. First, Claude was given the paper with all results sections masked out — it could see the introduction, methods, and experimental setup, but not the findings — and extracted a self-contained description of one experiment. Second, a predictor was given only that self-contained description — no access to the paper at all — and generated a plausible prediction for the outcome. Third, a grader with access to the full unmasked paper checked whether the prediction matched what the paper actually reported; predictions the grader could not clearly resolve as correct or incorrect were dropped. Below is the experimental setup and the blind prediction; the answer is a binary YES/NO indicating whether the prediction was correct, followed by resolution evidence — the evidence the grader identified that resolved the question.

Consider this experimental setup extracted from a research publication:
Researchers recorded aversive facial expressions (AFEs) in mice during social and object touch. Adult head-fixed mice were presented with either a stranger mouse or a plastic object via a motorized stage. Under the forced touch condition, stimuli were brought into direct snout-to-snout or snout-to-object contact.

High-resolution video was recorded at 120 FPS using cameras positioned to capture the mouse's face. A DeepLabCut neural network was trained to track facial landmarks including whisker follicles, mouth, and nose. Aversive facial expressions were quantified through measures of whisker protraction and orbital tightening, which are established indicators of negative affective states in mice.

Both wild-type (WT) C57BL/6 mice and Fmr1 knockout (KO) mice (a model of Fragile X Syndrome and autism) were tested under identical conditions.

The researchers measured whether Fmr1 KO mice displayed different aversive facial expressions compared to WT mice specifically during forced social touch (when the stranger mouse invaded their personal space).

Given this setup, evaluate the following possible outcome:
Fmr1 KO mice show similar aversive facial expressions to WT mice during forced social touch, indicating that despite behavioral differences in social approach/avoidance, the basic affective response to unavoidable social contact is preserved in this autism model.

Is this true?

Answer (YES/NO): NO